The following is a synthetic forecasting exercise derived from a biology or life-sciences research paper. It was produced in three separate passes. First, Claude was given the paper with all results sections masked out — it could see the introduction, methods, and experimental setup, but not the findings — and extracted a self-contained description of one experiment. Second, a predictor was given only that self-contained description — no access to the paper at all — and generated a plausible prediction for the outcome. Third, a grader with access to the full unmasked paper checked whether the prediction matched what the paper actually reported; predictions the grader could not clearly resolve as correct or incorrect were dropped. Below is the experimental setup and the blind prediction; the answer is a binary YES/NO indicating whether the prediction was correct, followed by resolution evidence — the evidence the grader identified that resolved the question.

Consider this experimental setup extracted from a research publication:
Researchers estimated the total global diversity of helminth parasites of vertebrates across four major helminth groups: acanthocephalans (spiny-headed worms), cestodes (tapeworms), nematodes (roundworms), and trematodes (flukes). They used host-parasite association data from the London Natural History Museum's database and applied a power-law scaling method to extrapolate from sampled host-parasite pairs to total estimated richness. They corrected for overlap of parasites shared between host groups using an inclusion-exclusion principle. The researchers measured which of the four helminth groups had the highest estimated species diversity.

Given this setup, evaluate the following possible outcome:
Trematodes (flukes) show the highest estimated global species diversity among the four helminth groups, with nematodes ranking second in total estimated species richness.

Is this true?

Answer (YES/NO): YES